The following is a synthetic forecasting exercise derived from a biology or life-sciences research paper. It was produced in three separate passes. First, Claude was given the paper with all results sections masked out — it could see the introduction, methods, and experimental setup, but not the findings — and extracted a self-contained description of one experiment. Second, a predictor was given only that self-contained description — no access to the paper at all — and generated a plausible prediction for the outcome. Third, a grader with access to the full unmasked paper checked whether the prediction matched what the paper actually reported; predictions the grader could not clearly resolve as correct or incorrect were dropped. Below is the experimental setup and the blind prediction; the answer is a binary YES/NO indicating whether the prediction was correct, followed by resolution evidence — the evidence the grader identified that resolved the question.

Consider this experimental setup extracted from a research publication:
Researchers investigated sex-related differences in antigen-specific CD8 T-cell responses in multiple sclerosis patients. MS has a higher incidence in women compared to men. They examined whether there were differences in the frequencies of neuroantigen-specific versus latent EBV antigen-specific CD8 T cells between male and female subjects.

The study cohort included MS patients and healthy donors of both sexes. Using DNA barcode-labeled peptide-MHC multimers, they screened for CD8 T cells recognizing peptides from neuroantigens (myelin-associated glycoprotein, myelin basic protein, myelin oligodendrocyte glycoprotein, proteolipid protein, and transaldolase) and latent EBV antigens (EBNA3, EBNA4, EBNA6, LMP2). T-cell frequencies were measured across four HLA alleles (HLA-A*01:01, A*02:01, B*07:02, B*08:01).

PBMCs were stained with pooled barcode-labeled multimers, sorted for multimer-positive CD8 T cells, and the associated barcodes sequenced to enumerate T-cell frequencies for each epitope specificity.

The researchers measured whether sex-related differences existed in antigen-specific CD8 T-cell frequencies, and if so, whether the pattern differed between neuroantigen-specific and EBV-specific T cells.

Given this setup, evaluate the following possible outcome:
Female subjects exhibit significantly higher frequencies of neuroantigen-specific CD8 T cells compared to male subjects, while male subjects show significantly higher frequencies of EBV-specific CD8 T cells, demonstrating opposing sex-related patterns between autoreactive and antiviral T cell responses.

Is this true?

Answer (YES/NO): YES